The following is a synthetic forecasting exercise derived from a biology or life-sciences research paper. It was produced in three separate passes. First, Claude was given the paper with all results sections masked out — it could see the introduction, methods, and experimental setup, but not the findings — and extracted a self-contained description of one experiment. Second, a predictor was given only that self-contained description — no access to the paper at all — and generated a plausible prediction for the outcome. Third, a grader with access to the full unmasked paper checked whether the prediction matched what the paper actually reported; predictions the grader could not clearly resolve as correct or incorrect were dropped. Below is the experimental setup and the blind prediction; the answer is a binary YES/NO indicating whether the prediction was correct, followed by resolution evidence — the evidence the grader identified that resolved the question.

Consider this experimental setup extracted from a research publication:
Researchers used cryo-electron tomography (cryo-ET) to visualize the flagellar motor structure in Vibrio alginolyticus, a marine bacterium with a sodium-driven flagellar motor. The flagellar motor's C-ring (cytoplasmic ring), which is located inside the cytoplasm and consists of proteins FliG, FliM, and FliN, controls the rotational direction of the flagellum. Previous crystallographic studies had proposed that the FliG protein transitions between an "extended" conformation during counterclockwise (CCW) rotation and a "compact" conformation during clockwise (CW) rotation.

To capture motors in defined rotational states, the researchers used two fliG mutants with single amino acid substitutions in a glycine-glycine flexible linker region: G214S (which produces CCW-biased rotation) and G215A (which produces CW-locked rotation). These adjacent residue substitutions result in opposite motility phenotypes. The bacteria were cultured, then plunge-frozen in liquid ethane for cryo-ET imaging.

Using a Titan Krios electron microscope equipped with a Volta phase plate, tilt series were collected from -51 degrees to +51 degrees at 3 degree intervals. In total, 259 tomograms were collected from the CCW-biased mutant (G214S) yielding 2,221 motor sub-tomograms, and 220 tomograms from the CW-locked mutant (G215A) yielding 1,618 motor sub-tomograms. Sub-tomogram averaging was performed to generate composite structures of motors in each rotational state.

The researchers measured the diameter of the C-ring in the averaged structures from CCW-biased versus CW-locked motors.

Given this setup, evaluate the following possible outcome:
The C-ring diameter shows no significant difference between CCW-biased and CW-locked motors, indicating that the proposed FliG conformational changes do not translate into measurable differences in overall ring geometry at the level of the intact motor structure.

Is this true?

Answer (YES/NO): NO